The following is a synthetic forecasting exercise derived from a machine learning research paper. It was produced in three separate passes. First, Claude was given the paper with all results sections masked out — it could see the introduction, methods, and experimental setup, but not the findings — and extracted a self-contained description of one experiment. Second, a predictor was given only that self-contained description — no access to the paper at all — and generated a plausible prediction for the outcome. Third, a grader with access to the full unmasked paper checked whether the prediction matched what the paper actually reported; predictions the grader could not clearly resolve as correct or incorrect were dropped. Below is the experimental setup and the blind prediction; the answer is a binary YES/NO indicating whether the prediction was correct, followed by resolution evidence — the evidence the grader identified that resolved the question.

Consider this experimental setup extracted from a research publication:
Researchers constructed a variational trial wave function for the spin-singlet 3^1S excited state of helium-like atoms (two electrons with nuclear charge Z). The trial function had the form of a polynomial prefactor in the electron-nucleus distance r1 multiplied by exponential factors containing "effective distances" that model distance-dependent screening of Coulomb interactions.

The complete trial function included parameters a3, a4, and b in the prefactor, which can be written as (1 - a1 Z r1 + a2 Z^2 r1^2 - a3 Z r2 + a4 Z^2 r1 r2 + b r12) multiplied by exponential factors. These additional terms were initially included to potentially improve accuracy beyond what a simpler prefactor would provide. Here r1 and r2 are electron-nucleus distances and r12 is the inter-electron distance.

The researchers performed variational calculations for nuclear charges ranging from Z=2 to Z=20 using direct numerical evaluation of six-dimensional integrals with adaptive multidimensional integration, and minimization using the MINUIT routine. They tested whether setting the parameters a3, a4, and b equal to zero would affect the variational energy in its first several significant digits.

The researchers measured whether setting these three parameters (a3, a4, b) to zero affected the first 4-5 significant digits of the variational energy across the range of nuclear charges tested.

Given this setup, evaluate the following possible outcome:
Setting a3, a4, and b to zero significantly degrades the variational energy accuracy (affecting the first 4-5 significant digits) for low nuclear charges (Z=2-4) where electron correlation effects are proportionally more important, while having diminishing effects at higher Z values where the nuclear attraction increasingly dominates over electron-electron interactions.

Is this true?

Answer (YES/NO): NO